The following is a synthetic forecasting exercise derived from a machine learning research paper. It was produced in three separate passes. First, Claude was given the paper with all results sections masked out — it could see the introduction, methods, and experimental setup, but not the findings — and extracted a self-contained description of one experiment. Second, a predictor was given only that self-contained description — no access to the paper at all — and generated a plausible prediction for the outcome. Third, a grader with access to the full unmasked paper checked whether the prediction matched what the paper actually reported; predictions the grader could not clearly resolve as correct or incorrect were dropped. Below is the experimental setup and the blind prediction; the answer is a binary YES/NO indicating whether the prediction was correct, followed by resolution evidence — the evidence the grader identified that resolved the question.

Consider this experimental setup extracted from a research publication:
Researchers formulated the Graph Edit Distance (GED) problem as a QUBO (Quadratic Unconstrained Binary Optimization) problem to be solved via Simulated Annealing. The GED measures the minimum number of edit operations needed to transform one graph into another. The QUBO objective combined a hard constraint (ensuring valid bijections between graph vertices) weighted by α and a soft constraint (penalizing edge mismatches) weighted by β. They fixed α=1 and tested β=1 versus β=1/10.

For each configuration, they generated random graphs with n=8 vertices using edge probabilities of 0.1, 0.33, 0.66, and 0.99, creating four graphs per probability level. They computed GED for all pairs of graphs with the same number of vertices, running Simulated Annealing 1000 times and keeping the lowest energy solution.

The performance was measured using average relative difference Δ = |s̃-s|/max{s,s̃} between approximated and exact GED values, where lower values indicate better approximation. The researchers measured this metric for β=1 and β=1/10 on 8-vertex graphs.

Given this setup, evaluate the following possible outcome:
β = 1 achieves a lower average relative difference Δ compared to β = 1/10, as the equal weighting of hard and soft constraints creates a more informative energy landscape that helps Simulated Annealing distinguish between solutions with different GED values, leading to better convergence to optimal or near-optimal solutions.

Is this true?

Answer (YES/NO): NO